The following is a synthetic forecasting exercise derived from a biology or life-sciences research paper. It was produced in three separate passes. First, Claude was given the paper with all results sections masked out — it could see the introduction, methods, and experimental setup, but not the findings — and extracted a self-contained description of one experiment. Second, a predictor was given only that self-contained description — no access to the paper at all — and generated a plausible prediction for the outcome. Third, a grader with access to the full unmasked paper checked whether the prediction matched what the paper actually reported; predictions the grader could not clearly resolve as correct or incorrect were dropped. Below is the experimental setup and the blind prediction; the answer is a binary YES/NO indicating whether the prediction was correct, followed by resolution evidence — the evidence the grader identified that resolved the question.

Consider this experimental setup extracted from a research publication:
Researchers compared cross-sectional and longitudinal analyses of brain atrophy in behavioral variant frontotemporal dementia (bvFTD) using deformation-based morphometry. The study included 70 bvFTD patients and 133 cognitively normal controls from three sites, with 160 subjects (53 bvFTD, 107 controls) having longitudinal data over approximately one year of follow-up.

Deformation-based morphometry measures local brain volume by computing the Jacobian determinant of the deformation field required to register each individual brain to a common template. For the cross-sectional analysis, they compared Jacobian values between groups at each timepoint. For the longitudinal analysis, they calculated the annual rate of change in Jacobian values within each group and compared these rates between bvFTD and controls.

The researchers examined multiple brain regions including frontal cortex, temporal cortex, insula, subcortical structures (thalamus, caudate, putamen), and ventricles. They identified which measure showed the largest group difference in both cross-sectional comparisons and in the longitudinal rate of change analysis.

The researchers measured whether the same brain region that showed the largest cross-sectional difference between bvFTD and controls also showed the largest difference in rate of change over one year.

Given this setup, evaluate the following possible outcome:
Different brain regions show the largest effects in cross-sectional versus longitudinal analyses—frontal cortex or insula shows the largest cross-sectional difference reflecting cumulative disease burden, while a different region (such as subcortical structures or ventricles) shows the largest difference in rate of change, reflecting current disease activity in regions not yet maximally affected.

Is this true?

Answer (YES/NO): NO